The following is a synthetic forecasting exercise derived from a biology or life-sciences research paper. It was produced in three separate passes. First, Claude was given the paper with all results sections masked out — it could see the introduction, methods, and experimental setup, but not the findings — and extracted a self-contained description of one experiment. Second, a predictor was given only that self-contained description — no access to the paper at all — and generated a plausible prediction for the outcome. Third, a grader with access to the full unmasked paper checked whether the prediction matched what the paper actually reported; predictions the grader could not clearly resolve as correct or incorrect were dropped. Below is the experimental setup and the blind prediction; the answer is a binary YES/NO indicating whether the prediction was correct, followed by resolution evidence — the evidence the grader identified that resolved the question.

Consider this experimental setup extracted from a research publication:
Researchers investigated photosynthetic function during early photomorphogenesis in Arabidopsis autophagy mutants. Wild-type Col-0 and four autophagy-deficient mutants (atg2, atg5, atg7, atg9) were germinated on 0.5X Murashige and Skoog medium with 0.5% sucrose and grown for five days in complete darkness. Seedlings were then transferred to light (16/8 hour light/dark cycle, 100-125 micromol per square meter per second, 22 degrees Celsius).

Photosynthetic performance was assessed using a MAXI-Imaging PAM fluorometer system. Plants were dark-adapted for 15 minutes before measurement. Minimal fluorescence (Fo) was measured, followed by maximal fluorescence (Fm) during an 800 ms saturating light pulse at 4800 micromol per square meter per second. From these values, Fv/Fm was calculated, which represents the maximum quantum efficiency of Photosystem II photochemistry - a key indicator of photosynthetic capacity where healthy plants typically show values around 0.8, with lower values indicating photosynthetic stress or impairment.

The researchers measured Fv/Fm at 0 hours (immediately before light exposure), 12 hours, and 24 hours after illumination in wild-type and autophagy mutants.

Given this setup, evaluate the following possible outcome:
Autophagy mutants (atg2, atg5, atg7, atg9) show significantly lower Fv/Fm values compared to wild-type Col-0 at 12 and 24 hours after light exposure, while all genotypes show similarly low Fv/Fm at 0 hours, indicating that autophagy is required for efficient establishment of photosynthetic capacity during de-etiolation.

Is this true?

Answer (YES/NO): NO